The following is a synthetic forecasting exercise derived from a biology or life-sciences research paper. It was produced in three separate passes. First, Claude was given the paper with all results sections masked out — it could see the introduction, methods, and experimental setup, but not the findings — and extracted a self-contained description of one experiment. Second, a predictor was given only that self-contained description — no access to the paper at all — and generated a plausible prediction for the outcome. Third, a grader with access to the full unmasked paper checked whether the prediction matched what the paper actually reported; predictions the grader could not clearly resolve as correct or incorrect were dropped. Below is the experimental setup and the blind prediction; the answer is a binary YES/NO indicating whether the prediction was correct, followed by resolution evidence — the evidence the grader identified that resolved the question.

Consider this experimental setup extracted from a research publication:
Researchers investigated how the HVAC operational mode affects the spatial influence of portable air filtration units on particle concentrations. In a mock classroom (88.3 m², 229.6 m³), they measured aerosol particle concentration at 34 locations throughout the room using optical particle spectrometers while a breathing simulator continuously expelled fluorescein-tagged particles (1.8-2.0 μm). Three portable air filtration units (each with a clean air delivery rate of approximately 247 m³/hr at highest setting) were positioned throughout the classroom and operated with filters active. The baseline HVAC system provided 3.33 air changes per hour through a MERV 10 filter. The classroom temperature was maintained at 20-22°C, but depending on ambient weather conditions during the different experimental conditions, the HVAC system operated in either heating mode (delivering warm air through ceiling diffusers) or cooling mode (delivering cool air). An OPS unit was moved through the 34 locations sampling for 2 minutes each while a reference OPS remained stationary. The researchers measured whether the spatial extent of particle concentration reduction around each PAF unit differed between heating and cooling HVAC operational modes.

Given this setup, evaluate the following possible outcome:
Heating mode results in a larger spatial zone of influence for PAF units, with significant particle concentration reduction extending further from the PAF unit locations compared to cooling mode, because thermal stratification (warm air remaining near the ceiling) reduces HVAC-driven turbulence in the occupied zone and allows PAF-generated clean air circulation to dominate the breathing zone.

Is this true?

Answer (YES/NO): NO